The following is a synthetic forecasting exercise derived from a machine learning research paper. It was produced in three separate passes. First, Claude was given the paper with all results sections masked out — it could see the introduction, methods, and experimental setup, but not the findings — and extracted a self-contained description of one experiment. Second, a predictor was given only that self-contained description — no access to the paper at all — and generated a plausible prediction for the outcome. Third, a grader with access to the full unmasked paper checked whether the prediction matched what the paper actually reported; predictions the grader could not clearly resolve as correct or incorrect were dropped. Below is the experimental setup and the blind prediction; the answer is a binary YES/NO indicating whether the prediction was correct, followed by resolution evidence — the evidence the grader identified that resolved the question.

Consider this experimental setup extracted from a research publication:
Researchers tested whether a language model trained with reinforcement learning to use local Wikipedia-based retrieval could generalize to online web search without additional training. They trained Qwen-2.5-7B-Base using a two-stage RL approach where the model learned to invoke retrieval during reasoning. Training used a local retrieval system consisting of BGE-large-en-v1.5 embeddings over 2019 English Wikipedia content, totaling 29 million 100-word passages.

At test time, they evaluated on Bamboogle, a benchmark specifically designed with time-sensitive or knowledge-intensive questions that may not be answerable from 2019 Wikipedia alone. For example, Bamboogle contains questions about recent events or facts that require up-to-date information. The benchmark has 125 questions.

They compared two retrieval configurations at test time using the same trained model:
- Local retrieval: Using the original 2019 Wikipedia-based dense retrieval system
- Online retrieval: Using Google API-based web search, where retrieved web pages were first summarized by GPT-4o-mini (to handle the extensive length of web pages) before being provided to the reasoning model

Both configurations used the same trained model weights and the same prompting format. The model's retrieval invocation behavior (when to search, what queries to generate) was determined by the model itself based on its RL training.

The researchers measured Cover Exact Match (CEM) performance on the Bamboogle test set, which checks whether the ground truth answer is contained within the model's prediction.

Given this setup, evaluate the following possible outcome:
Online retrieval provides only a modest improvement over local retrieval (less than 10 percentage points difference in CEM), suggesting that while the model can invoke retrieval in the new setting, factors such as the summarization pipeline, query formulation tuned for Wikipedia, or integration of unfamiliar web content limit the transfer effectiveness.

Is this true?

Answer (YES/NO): NO